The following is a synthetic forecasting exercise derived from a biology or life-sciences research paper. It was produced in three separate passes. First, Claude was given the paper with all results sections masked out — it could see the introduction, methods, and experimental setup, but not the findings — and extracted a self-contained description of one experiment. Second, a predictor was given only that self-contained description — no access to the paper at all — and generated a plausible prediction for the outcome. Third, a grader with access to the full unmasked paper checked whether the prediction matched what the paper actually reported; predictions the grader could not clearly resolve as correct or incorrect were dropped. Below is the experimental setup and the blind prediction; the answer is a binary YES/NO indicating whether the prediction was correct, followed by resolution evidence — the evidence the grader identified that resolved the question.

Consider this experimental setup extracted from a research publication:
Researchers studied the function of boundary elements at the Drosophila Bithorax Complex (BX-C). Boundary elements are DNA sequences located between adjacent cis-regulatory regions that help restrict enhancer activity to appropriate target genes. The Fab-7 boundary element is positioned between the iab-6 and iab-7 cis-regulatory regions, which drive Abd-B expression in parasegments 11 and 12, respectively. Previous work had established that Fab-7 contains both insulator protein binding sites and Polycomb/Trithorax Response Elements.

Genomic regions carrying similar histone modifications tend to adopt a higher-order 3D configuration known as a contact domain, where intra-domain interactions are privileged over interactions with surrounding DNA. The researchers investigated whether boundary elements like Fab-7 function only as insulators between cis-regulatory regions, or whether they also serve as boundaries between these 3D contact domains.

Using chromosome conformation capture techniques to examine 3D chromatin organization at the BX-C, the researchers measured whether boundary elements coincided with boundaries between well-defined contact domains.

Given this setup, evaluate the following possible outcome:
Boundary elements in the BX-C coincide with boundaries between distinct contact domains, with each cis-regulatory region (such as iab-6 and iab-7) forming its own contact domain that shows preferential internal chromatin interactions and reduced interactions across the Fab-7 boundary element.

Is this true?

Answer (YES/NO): NO